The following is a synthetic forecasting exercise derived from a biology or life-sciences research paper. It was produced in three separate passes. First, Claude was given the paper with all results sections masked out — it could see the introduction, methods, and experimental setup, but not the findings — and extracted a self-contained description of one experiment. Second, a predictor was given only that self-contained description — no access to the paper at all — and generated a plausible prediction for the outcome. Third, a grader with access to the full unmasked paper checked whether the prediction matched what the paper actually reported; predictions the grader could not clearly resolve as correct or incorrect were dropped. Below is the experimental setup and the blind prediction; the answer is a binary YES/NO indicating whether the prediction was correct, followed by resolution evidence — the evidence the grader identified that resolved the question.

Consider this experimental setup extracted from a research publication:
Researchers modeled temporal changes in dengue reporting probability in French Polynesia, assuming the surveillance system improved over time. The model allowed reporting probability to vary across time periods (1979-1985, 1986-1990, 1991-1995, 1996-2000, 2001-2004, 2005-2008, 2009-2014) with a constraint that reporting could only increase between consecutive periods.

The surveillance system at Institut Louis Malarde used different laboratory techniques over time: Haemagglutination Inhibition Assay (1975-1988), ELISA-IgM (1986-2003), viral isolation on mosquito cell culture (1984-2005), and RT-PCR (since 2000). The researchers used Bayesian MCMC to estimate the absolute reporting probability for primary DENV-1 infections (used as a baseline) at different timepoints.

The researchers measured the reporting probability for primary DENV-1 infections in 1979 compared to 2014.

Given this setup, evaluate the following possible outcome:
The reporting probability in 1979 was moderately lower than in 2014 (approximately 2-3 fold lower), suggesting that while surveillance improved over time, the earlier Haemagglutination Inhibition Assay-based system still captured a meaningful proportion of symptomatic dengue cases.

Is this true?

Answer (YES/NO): NO